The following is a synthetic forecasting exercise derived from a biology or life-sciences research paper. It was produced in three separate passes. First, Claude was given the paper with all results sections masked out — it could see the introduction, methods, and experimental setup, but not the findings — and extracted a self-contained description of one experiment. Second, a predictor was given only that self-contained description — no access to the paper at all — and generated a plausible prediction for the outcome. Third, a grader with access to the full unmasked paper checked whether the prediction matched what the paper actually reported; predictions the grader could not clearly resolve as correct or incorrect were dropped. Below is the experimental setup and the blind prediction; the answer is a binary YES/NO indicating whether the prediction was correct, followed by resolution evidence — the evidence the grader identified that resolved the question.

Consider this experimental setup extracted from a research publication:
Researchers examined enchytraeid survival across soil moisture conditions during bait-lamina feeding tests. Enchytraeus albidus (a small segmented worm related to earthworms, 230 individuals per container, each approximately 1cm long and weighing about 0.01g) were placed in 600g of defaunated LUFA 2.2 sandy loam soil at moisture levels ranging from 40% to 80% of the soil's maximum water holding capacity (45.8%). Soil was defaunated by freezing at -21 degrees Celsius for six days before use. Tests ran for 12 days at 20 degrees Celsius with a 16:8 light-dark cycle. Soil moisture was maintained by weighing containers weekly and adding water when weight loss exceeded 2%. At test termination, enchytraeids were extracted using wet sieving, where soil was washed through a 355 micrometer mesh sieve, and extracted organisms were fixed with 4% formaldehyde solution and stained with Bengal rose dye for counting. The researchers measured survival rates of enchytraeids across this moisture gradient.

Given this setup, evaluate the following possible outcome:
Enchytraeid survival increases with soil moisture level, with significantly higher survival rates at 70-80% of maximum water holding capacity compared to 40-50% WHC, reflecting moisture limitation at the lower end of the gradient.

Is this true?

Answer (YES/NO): NO